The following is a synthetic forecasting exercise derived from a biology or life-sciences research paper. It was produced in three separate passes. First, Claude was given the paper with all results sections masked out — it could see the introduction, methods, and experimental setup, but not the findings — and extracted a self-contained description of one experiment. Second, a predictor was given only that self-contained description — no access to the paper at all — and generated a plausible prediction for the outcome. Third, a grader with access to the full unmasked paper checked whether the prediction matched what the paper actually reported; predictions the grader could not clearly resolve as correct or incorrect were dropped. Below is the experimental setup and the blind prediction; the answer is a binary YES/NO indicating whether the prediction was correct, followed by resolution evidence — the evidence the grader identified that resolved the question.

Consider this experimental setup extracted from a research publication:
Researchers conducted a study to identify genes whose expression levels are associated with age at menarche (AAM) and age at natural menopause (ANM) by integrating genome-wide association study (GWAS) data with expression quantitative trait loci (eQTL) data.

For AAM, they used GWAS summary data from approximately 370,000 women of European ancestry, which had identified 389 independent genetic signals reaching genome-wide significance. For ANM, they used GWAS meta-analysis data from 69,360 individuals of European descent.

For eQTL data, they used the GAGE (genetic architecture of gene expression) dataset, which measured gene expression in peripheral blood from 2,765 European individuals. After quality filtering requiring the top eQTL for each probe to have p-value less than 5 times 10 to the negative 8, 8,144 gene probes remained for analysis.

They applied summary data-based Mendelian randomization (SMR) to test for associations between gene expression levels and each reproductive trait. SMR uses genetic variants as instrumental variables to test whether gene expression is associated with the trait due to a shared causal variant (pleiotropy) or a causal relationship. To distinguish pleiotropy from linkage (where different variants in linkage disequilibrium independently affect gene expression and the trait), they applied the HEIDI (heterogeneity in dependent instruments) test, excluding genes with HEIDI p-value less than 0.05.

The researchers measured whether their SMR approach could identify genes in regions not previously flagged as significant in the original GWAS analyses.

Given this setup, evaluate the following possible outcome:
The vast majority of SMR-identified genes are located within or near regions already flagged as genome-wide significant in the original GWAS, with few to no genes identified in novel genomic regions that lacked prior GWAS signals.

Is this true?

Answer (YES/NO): NO